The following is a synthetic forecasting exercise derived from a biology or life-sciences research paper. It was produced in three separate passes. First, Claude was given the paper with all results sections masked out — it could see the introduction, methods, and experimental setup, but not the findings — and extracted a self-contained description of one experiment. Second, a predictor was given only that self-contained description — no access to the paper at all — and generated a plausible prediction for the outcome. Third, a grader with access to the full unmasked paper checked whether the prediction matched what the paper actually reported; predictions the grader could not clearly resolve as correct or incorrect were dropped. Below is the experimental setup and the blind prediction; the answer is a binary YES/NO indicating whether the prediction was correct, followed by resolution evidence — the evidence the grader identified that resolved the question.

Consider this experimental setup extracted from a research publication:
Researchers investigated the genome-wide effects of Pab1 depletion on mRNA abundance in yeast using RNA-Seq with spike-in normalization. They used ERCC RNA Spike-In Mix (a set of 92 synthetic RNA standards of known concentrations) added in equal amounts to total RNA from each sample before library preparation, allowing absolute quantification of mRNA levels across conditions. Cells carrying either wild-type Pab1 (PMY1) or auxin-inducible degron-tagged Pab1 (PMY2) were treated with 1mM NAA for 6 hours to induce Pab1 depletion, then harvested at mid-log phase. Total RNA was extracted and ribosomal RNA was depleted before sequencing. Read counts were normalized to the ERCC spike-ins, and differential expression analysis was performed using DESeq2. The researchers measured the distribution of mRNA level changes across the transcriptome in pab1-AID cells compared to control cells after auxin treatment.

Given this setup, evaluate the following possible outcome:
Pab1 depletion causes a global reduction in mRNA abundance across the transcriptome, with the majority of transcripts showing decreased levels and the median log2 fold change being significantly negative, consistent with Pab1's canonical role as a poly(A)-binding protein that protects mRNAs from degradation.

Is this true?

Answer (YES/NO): YES